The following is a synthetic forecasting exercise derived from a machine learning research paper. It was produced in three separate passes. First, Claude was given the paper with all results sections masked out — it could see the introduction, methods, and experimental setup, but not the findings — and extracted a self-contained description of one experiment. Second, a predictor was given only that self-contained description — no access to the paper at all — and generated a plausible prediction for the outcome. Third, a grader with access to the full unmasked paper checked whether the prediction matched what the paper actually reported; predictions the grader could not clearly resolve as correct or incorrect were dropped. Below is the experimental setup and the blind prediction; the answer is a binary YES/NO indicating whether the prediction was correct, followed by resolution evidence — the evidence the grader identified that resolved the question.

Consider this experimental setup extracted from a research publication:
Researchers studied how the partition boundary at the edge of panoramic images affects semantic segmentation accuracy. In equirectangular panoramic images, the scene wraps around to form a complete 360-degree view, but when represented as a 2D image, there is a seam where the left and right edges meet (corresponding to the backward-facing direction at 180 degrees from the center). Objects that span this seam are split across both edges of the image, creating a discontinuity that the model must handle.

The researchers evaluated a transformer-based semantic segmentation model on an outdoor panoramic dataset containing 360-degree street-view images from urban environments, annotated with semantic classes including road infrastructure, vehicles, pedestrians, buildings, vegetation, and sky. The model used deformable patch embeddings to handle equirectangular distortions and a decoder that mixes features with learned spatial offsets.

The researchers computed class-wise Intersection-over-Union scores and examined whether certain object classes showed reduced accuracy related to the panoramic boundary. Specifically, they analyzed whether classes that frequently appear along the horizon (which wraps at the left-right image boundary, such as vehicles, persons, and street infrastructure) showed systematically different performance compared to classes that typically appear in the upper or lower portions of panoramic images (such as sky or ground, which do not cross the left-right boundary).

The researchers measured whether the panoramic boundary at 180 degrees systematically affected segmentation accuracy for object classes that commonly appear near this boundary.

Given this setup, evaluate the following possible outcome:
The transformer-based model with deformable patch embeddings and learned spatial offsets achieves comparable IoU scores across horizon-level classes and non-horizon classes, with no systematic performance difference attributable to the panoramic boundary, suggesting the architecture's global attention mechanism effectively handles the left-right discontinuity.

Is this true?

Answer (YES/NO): NO